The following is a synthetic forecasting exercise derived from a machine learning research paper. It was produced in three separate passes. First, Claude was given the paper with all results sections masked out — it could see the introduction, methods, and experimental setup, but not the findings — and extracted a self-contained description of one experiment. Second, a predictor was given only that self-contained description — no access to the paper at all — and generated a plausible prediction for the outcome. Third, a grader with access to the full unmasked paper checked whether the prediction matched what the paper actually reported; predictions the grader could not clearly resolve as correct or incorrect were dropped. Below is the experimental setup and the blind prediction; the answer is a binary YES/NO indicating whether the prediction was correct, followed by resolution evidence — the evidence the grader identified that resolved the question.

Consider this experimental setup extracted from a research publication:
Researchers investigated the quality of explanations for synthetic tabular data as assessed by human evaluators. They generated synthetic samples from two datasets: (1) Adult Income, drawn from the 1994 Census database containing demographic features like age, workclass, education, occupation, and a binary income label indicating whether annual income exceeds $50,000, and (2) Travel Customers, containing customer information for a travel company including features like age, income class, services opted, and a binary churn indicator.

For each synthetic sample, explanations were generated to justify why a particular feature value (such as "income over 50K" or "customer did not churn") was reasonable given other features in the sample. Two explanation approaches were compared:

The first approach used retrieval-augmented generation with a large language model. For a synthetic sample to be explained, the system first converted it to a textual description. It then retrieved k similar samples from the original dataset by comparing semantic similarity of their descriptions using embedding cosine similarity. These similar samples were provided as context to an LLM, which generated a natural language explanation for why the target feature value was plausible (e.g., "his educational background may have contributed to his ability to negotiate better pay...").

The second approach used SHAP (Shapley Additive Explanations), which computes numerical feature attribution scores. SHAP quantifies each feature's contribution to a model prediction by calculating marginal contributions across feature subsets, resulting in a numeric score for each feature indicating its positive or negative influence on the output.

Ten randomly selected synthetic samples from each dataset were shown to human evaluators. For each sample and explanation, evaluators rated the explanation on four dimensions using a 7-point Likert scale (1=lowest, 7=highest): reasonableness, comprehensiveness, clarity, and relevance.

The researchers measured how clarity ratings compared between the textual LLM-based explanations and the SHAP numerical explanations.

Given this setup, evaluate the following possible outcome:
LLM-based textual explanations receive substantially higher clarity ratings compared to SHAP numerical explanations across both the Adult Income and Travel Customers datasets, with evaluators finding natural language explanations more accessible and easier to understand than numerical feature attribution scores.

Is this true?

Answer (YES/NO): YES